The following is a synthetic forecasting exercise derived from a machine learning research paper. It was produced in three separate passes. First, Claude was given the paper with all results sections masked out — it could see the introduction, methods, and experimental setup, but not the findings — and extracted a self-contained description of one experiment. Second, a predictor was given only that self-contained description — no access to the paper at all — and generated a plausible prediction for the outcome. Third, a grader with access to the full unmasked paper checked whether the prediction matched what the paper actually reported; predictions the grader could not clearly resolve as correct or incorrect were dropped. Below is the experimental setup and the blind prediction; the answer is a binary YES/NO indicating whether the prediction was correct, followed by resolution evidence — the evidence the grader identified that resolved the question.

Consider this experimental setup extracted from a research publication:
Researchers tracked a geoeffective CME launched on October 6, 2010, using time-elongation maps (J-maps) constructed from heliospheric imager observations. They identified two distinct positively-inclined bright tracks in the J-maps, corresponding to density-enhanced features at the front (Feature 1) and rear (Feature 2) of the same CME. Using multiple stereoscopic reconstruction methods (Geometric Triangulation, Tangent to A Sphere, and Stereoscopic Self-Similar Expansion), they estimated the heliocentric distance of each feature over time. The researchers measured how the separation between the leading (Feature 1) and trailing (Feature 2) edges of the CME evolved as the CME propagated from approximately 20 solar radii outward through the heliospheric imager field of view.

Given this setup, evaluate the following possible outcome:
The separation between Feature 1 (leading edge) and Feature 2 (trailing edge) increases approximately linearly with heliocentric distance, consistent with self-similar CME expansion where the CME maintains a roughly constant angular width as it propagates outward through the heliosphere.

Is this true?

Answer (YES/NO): NO